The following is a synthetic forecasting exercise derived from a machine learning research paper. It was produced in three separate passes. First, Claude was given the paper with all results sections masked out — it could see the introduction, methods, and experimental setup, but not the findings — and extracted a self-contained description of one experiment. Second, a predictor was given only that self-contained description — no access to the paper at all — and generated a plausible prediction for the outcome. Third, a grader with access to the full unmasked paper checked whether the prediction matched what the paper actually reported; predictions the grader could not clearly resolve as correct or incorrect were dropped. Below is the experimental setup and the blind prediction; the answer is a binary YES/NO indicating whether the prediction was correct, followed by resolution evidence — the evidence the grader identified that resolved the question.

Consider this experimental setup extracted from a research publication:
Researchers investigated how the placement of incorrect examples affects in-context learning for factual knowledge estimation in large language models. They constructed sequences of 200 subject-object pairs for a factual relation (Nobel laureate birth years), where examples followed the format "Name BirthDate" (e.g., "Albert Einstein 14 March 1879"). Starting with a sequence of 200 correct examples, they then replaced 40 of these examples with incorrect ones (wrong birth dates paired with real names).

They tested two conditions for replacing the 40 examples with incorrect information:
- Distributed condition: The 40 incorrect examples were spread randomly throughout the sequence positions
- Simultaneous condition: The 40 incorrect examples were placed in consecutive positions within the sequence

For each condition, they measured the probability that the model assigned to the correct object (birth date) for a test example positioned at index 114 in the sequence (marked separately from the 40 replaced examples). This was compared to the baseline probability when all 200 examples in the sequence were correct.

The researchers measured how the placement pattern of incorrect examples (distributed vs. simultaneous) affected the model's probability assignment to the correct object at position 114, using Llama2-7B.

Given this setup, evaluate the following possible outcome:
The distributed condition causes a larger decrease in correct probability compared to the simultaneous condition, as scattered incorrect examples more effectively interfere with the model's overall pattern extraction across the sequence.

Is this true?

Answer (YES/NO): NO